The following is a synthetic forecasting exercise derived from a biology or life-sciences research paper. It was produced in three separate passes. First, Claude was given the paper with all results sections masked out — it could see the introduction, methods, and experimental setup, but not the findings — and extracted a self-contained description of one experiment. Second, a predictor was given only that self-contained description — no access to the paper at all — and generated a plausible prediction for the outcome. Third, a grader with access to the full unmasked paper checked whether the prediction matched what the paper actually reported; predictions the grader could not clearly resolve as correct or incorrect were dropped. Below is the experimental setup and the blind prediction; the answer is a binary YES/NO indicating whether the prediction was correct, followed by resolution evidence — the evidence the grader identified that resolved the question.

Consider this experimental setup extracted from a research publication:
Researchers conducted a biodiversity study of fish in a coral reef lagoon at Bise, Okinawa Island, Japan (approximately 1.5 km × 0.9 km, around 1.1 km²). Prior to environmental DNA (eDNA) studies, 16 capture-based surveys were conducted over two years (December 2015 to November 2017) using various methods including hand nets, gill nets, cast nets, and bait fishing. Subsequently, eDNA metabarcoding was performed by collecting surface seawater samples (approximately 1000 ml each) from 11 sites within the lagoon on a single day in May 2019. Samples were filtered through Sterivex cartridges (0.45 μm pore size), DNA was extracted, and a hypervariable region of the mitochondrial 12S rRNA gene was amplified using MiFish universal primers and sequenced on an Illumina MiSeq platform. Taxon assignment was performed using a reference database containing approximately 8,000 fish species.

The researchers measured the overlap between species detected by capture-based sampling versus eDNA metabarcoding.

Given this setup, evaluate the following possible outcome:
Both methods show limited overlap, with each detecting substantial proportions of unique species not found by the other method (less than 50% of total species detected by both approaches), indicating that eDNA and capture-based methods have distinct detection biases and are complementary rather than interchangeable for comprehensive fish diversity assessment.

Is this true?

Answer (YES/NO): YES